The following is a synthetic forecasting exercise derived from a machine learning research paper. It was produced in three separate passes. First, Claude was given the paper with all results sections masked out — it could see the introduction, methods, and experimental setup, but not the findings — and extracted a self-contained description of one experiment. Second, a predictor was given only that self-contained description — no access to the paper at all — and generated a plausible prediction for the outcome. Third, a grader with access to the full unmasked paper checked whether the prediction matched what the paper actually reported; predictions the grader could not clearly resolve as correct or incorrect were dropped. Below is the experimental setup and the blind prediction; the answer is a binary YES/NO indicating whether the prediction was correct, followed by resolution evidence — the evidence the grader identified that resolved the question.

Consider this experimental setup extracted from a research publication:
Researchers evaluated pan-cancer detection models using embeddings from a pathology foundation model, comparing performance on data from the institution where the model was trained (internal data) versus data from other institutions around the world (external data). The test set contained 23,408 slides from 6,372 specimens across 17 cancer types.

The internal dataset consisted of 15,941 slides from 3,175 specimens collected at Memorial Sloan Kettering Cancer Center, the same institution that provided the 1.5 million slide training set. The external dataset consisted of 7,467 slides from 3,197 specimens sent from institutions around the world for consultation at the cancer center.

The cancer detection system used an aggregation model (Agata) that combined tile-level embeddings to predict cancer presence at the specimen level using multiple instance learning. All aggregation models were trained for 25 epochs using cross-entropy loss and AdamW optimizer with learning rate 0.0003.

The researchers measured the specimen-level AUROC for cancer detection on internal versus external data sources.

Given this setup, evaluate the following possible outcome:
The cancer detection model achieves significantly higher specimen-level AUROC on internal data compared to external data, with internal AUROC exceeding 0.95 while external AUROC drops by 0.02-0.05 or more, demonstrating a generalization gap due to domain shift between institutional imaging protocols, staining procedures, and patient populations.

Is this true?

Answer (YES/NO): NO